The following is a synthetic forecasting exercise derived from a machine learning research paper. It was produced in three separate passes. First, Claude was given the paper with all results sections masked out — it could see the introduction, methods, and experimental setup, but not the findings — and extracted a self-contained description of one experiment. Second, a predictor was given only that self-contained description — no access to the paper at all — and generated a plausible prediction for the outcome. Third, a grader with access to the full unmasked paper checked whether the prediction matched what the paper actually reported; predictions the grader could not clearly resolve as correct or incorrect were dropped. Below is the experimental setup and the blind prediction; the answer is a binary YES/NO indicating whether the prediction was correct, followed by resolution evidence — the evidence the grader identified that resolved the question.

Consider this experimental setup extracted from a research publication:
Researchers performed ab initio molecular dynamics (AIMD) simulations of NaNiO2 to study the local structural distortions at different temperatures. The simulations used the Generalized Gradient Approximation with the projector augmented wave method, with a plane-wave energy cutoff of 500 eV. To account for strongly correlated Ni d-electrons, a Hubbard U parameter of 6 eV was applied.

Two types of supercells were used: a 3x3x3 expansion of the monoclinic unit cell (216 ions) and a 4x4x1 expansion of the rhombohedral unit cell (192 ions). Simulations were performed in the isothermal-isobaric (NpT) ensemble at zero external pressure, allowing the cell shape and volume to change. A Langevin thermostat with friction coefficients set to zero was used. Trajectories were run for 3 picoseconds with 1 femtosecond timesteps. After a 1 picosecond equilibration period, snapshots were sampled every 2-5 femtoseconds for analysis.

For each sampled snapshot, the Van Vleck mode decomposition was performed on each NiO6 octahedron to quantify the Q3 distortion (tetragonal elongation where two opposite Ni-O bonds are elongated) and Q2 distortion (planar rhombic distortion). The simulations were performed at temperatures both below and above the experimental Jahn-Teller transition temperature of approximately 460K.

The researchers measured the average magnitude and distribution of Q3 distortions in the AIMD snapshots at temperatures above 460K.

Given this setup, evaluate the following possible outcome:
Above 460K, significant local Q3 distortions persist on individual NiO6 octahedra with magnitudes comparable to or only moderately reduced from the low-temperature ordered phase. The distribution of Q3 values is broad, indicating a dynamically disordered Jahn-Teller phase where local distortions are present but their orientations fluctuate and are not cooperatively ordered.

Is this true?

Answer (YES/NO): NO